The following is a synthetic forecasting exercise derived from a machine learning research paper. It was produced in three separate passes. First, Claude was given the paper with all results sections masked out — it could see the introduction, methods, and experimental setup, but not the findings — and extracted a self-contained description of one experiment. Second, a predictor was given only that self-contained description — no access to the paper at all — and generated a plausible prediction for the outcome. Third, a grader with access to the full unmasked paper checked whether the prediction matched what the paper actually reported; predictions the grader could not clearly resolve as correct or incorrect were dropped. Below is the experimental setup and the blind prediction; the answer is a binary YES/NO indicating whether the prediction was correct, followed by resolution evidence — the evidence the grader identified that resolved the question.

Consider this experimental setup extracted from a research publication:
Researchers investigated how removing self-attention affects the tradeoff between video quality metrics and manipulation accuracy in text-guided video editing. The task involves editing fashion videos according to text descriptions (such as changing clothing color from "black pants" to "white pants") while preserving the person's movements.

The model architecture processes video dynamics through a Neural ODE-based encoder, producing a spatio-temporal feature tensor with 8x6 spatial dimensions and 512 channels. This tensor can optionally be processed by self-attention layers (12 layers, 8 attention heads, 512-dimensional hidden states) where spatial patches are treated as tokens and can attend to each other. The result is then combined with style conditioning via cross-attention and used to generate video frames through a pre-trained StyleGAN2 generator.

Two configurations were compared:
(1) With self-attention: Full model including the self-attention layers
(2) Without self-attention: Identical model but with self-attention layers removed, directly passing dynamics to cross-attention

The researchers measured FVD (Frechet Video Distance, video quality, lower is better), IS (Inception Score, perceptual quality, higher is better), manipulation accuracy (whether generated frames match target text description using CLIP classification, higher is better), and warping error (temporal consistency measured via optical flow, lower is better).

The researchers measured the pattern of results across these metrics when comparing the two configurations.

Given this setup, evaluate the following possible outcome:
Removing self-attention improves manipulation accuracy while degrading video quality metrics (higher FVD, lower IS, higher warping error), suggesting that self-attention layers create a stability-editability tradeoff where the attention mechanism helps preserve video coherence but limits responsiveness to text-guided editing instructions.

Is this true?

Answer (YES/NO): NO